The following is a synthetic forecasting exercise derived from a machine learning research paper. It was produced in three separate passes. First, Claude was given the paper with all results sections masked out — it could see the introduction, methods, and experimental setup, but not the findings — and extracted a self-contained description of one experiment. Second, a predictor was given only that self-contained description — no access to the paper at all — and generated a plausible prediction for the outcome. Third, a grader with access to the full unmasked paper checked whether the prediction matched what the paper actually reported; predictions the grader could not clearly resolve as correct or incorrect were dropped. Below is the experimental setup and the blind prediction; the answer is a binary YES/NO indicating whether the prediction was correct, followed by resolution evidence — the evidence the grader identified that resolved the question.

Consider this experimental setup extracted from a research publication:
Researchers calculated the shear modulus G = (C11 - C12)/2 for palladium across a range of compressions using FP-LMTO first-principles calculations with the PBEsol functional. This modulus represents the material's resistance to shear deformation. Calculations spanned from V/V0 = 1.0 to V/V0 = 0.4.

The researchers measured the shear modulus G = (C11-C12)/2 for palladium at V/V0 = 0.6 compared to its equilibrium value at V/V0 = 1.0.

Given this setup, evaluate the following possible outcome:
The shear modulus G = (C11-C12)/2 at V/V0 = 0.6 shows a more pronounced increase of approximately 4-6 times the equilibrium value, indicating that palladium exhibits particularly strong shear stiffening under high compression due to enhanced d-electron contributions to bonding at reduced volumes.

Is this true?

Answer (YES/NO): YES